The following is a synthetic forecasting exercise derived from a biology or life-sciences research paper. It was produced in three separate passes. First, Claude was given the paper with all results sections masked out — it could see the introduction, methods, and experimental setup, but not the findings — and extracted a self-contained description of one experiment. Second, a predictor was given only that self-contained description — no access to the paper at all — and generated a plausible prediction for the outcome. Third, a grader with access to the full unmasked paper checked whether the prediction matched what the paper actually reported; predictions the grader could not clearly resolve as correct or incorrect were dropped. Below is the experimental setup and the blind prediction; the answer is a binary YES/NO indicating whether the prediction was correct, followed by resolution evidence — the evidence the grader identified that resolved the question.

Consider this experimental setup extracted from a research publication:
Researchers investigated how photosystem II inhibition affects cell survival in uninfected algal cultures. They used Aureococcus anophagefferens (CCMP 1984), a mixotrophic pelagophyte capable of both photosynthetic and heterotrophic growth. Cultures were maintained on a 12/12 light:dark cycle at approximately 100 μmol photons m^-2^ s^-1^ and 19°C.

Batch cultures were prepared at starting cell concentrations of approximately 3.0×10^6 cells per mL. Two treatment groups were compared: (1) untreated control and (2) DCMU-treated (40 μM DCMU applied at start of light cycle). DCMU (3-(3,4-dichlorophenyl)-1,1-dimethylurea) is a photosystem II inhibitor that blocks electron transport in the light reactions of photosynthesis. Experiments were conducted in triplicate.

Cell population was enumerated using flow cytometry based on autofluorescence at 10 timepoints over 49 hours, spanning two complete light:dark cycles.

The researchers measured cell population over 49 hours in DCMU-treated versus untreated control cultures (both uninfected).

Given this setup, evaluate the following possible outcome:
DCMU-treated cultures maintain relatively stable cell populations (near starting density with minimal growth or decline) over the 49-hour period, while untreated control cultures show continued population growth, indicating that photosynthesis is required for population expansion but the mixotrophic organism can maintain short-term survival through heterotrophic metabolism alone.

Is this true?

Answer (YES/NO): NO